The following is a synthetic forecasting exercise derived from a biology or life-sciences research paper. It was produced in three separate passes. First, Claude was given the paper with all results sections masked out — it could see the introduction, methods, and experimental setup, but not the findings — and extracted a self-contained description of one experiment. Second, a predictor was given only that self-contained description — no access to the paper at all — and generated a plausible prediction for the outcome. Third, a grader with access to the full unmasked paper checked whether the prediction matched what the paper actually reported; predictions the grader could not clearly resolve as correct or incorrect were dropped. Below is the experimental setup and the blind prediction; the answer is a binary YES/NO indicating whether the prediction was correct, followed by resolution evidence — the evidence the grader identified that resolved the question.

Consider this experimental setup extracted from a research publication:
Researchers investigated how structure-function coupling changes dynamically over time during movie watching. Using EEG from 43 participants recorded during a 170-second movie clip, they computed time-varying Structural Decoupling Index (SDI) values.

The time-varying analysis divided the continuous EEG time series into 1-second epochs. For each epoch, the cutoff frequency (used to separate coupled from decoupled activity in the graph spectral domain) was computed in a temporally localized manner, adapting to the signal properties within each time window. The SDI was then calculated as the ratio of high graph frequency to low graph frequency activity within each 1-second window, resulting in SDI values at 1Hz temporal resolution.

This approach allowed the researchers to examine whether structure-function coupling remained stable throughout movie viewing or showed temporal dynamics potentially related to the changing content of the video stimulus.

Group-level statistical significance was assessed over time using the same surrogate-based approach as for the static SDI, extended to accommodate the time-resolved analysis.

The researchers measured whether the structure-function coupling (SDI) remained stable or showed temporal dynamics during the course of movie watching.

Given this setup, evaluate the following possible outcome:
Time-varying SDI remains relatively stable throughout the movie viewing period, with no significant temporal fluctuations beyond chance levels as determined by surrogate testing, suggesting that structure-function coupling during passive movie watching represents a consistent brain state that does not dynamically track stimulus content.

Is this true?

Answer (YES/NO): NO